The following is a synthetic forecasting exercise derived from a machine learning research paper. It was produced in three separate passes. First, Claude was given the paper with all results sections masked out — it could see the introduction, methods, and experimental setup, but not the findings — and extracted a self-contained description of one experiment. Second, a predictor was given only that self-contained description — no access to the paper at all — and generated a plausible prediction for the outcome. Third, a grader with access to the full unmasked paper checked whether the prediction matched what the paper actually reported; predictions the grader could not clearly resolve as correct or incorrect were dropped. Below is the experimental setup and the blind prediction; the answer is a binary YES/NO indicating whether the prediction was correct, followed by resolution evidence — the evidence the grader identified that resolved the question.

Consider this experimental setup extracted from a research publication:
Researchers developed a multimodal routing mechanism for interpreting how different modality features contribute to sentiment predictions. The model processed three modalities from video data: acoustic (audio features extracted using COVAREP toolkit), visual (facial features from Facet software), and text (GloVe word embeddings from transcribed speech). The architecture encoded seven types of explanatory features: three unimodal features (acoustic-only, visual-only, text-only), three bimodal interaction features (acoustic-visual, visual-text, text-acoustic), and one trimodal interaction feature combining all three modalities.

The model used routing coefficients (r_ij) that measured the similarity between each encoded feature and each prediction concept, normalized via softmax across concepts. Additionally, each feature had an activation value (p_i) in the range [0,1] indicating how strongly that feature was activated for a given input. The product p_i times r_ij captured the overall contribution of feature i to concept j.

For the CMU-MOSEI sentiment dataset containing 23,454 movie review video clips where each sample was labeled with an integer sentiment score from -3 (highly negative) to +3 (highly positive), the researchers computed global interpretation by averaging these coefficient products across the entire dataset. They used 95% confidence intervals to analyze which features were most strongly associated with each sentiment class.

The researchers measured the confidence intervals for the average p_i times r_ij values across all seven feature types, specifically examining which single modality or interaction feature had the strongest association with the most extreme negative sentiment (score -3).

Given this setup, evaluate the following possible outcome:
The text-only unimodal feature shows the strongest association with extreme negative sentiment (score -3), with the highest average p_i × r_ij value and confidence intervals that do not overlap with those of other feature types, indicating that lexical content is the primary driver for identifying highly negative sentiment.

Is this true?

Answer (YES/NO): NO